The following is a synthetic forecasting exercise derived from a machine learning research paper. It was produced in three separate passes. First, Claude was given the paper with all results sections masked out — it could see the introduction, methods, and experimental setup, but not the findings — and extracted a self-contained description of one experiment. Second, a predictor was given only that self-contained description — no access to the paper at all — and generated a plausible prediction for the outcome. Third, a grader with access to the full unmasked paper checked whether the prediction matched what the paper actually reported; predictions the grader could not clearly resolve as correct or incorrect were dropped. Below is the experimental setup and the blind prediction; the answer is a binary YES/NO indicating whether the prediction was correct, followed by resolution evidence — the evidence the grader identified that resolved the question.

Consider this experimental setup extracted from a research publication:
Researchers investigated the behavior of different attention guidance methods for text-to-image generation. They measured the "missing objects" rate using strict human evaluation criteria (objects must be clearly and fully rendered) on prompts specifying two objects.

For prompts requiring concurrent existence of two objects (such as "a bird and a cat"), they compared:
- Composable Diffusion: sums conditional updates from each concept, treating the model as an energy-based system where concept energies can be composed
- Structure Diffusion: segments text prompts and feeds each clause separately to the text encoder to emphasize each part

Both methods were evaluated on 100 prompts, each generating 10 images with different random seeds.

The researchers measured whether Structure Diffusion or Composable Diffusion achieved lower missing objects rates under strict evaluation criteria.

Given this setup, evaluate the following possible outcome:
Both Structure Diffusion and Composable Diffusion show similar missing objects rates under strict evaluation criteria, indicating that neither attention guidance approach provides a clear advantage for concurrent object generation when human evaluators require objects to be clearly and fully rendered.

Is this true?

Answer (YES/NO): NO